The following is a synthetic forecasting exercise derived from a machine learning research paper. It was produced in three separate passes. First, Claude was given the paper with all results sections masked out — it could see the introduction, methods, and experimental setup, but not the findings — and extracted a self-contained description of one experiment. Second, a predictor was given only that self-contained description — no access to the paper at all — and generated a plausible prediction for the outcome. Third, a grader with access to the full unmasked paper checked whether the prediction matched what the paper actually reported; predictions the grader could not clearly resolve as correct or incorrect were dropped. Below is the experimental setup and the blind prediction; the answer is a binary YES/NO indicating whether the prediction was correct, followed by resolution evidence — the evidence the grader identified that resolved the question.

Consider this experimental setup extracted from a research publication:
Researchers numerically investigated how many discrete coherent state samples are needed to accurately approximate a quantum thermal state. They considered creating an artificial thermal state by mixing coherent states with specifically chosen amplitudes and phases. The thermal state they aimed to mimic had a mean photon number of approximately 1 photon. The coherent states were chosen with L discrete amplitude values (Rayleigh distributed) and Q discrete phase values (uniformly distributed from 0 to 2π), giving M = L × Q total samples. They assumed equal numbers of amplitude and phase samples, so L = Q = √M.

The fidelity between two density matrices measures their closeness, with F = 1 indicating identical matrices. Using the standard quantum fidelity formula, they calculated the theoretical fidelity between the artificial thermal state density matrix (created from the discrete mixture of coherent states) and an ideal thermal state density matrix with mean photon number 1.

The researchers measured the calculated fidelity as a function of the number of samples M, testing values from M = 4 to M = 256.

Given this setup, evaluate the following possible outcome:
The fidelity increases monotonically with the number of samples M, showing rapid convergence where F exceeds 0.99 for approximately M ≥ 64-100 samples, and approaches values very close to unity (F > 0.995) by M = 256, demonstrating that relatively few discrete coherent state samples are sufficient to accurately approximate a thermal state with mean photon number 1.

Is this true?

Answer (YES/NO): NO